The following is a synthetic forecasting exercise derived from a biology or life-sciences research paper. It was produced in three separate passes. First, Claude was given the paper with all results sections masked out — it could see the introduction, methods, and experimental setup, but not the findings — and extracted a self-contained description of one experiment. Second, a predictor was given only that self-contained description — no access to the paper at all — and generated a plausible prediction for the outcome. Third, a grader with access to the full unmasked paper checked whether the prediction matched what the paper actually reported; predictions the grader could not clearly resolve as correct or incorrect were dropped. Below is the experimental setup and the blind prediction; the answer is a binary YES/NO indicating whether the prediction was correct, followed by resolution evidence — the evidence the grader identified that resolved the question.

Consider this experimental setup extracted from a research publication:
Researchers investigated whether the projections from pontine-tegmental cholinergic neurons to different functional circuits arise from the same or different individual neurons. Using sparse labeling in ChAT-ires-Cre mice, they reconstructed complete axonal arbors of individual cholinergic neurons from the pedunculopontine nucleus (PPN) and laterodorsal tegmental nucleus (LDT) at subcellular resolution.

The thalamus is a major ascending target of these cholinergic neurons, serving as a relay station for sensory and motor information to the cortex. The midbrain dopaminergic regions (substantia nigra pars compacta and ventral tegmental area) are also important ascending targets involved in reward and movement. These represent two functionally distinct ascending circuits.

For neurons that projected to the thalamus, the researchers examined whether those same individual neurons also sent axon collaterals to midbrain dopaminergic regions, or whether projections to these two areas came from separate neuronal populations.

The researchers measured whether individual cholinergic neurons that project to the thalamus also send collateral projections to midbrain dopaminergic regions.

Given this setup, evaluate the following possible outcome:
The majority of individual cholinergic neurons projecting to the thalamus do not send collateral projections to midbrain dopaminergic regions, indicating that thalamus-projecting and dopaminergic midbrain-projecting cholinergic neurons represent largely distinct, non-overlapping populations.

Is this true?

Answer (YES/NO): NO